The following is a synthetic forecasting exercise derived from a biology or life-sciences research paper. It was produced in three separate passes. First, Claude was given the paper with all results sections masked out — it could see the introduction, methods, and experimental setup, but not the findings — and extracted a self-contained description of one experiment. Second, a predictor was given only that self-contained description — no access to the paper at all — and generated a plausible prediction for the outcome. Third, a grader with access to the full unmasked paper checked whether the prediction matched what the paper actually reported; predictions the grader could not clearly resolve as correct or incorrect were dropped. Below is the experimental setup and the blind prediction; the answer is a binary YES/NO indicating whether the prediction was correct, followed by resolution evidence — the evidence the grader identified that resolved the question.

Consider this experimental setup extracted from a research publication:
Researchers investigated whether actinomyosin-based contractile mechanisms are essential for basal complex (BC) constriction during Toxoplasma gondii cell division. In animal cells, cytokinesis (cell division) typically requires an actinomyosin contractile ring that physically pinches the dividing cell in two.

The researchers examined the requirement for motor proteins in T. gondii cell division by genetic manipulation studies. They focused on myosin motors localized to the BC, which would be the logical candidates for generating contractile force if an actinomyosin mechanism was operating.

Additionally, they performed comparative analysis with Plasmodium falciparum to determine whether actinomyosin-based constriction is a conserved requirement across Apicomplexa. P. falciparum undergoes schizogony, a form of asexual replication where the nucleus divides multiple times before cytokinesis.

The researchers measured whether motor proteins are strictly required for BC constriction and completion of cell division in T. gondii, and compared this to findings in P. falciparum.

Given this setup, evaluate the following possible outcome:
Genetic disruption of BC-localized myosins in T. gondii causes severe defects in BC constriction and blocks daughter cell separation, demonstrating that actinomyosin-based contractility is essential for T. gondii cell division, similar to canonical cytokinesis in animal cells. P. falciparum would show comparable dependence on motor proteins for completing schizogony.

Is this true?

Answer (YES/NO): NO